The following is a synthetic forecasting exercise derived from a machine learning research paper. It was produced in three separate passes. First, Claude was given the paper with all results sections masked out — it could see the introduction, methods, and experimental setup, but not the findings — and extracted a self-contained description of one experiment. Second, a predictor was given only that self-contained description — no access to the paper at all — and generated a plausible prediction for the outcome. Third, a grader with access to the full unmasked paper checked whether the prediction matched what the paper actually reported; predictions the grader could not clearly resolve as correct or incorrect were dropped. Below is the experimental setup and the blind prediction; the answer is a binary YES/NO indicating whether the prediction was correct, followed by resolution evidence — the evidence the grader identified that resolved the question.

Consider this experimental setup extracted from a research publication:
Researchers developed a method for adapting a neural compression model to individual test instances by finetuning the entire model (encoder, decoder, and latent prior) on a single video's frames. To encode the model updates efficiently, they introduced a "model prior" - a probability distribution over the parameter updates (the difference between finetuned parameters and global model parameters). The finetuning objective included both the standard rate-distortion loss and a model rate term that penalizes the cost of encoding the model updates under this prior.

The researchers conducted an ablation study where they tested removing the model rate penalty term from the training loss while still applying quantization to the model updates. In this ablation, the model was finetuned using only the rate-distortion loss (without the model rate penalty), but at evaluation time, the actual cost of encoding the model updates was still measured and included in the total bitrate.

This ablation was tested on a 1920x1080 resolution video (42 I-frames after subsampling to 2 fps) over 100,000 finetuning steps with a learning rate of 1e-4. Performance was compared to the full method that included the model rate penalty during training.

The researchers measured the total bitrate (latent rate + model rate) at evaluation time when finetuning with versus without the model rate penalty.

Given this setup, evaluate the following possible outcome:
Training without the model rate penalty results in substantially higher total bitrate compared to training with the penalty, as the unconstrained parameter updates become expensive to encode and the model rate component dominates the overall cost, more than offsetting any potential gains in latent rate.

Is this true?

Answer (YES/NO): YES